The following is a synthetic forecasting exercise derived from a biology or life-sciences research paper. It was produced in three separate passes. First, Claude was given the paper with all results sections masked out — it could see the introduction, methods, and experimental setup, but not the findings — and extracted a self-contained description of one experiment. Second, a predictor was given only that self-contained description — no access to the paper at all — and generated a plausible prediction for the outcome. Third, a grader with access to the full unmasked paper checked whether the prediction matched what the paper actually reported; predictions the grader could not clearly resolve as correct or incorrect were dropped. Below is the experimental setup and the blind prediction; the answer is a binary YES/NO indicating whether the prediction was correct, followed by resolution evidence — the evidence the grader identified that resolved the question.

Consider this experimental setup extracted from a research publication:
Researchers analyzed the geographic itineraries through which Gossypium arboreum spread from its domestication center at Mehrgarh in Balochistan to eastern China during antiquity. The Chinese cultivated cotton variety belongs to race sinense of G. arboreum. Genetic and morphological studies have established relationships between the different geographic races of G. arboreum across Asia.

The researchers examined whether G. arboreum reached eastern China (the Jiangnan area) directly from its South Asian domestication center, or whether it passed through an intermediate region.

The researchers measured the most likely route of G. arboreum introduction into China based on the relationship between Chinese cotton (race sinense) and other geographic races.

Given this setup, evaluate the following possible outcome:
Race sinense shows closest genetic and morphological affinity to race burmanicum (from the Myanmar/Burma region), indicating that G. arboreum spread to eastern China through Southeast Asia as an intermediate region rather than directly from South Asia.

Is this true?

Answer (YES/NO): YES